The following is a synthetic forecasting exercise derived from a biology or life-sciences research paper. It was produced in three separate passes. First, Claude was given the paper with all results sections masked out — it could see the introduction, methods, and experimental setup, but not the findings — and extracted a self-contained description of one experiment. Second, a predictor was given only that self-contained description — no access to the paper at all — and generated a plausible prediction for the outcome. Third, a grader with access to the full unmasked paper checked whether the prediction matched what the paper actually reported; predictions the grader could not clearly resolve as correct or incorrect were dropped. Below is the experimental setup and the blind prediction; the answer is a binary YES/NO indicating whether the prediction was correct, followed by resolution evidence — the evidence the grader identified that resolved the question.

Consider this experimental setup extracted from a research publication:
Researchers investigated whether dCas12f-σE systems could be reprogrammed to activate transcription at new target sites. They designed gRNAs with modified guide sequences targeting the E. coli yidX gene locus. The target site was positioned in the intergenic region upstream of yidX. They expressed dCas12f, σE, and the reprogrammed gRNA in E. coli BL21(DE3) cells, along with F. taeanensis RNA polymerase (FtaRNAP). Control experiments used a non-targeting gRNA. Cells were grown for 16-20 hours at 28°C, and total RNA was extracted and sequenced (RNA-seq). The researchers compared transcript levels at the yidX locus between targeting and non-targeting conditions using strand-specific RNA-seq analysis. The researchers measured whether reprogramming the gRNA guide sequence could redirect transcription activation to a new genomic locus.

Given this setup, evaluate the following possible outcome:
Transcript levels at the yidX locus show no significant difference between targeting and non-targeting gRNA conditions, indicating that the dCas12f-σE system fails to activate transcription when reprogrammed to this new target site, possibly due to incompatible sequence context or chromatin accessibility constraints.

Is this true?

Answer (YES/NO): NO